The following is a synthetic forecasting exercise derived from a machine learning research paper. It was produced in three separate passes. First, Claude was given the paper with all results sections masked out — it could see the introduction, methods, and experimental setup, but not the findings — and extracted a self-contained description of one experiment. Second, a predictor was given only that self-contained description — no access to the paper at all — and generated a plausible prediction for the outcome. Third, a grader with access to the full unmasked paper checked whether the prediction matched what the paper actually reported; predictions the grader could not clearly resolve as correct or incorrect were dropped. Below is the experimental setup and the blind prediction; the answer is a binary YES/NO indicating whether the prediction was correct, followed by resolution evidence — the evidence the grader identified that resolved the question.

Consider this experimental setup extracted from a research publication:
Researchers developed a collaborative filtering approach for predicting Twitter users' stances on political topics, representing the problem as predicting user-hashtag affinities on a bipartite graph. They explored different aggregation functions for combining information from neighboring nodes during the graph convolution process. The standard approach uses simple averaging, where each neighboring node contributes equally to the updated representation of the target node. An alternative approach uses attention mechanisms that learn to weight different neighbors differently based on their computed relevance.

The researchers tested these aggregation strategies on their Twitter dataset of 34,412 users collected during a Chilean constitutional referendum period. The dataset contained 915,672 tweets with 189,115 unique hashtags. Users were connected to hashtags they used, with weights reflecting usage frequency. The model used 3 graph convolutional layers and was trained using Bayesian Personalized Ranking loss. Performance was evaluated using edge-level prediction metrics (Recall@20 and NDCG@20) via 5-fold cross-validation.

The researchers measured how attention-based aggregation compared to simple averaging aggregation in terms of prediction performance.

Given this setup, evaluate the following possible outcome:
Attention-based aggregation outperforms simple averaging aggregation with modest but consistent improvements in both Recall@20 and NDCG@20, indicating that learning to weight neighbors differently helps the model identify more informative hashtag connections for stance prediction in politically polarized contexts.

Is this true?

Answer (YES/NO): NO